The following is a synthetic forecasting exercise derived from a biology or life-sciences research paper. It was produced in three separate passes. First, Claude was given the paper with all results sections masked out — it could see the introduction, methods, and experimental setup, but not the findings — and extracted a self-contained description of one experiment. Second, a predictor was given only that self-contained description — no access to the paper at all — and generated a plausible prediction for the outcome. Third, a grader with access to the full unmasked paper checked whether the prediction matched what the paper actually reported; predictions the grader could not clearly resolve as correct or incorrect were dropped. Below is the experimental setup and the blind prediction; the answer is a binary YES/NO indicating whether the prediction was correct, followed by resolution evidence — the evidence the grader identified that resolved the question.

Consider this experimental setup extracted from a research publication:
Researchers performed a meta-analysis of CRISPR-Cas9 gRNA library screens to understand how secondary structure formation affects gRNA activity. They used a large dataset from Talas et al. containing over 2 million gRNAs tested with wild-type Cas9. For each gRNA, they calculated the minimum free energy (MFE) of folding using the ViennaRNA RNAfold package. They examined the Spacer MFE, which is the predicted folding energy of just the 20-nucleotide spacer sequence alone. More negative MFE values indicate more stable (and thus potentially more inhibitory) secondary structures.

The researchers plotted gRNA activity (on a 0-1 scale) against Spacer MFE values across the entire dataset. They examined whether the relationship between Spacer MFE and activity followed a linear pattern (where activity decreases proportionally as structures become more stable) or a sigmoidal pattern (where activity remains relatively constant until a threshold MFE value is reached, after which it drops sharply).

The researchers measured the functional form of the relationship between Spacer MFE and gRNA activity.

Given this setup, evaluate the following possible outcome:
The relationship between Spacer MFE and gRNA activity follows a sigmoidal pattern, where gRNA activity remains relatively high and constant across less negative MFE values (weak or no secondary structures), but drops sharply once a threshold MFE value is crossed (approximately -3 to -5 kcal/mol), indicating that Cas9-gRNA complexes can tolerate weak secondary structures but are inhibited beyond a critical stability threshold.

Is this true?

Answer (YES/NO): YES